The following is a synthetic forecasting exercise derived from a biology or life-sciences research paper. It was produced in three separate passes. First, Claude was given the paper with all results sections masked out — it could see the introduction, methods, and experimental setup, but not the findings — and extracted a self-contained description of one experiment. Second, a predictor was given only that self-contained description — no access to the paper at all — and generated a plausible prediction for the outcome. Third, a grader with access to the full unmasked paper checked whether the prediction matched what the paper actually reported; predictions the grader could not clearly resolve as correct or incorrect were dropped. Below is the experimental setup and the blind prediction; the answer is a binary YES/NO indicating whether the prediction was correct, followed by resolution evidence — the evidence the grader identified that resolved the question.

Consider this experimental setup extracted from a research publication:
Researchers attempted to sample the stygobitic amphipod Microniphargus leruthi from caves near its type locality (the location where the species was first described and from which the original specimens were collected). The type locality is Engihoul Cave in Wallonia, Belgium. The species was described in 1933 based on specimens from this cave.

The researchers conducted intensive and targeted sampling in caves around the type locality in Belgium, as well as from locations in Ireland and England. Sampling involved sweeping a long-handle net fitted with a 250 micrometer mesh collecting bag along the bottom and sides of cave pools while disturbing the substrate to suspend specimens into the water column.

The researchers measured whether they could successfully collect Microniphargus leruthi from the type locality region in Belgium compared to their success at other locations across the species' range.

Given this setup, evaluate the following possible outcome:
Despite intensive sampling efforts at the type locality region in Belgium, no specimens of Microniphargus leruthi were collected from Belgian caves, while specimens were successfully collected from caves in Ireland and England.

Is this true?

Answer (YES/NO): NO